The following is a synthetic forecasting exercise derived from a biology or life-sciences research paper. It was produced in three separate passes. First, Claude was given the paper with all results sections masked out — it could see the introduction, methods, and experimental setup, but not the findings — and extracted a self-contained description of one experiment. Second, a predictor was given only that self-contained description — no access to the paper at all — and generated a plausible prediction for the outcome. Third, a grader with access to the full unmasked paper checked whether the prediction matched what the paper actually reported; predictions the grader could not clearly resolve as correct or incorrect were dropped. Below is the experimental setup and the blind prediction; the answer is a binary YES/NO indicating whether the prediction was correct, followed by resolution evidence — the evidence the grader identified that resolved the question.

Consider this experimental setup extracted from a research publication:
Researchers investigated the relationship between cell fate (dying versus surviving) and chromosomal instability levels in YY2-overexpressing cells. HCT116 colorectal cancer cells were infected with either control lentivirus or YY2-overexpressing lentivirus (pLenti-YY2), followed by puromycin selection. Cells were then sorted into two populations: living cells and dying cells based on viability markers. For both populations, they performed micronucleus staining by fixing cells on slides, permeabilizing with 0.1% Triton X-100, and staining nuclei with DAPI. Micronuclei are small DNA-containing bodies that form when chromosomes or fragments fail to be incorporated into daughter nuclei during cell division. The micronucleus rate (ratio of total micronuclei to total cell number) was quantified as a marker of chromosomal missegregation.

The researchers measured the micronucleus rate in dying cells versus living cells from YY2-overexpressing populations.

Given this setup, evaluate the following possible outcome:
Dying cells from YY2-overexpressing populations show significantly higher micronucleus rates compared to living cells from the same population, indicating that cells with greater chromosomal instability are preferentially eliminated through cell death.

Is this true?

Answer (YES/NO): YES